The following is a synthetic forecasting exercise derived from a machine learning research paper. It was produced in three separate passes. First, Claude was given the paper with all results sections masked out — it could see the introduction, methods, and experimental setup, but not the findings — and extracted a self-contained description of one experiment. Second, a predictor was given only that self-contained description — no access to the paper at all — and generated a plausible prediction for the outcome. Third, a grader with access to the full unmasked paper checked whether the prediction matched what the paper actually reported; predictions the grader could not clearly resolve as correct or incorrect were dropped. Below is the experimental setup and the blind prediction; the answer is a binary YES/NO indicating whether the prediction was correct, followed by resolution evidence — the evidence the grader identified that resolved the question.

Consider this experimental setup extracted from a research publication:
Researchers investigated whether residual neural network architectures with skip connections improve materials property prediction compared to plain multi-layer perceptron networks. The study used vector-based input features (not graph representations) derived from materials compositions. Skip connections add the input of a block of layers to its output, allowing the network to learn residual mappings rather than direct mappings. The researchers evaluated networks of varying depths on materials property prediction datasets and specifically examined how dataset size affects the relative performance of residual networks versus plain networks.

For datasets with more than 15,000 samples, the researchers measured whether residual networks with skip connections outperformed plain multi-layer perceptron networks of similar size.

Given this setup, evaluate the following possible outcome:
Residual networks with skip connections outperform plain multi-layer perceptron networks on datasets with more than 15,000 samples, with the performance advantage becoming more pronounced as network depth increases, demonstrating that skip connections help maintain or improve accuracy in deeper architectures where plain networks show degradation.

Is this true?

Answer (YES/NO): YES